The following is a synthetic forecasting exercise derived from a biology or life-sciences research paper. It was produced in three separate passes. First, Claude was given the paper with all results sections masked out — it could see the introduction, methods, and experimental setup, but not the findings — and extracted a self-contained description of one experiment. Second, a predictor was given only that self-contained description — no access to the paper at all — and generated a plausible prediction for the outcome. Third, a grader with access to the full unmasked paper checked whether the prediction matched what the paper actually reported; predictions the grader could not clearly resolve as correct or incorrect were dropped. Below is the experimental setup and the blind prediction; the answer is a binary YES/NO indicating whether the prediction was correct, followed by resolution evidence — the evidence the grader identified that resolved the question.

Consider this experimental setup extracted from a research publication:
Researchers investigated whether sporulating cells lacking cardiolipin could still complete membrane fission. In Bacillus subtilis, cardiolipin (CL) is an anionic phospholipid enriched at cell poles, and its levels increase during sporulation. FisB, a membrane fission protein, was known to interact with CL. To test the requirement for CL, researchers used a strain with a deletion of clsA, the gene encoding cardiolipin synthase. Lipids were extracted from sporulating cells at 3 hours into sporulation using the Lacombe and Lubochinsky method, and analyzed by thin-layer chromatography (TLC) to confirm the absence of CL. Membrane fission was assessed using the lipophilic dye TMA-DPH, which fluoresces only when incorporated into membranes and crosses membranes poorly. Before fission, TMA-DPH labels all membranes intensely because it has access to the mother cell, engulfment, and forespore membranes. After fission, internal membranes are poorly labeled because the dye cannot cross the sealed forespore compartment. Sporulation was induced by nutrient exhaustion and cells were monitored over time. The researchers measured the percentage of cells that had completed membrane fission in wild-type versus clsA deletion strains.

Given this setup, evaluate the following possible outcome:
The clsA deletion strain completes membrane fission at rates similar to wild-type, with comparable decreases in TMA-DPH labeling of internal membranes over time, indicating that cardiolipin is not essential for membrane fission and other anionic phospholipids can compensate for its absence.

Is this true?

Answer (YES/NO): YES